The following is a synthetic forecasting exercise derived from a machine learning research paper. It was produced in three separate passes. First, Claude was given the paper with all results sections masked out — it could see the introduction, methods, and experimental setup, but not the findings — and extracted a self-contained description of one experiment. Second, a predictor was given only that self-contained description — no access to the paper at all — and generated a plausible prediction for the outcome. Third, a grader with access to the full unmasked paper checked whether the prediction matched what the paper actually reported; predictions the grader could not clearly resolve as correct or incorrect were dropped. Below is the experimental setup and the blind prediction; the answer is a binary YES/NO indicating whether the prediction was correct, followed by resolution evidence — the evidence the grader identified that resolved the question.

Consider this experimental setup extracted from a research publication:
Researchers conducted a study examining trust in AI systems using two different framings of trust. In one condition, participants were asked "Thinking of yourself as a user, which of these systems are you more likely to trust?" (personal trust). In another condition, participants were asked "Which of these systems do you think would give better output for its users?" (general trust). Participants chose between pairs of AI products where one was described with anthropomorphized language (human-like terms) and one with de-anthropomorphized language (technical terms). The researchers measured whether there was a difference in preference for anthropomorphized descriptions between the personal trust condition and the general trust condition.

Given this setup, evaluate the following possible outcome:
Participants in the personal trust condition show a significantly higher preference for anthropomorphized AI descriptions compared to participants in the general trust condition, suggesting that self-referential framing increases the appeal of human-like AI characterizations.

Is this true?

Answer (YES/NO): NO